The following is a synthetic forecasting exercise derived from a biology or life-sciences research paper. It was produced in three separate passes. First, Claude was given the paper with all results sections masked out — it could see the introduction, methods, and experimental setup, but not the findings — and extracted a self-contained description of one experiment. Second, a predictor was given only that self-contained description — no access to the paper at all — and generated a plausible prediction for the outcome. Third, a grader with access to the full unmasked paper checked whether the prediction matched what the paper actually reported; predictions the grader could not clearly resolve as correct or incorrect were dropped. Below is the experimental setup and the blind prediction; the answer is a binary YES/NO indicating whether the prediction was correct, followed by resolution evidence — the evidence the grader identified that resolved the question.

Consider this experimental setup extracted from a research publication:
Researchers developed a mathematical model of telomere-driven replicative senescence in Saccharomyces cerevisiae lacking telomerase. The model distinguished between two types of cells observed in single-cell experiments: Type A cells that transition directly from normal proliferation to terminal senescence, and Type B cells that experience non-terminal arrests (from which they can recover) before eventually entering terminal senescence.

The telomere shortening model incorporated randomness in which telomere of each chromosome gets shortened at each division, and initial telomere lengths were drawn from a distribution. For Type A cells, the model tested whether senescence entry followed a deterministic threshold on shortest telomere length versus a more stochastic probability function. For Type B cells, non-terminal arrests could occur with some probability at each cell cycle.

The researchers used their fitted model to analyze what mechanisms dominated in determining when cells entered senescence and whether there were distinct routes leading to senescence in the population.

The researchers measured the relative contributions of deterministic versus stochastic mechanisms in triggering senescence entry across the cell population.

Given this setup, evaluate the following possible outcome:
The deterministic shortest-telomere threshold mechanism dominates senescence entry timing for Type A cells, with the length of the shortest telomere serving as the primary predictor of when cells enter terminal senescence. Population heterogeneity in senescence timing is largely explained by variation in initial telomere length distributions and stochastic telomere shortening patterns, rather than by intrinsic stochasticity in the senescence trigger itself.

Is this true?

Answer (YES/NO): NO